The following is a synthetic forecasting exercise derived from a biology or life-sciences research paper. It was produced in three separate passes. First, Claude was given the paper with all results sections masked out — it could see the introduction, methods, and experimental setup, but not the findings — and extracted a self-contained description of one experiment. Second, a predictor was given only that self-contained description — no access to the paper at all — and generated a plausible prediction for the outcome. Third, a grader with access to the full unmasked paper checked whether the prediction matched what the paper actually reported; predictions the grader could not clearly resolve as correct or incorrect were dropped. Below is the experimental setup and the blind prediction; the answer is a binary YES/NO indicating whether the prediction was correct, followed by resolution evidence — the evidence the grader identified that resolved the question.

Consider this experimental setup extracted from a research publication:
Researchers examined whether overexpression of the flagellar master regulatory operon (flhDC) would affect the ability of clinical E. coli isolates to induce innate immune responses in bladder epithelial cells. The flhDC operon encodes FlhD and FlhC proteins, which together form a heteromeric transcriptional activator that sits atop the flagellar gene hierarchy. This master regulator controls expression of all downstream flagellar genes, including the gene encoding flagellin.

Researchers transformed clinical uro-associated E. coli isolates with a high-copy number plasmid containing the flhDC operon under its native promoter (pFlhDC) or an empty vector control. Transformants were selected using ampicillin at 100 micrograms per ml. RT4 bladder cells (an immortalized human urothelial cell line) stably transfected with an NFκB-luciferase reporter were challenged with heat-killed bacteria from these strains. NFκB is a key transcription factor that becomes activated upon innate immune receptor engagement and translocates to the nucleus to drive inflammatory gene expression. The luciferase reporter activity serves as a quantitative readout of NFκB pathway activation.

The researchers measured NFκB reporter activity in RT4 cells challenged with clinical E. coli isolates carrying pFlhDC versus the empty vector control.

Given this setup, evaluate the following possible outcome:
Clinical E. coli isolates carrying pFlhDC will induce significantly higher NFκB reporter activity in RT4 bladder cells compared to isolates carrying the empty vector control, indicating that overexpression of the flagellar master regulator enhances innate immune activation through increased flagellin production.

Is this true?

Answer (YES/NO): YES